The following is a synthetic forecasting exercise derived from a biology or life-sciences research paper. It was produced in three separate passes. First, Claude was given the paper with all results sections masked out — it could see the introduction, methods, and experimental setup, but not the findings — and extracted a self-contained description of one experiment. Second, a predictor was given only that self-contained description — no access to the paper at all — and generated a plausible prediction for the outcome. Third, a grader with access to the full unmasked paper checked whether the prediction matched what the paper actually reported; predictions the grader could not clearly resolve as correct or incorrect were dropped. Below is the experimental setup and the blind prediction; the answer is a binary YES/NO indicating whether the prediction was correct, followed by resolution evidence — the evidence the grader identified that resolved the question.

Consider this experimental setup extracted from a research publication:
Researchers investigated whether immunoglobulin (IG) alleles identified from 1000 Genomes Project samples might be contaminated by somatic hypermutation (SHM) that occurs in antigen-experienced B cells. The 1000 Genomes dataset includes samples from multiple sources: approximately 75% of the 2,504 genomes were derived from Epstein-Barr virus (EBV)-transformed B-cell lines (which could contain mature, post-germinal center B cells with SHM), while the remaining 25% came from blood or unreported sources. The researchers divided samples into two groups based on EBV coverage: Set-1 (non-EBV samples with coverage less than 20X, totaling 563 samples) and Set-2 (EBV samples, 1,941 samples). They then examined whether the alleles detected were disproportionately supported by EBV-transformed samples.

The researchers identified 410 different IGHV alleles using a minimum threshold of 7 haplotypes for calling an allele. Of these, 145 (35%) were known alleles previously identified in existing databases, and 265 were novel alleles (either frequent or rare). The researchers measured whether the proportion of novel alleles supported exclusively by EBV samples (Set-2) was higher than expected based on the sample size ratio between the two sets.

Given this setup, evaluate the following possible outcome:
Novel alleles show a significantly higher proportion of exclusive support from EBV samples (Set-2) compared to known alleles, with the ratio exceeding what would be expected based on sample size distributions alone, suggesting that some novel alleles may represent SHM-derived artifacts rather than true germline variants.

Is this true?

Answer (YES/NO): NO